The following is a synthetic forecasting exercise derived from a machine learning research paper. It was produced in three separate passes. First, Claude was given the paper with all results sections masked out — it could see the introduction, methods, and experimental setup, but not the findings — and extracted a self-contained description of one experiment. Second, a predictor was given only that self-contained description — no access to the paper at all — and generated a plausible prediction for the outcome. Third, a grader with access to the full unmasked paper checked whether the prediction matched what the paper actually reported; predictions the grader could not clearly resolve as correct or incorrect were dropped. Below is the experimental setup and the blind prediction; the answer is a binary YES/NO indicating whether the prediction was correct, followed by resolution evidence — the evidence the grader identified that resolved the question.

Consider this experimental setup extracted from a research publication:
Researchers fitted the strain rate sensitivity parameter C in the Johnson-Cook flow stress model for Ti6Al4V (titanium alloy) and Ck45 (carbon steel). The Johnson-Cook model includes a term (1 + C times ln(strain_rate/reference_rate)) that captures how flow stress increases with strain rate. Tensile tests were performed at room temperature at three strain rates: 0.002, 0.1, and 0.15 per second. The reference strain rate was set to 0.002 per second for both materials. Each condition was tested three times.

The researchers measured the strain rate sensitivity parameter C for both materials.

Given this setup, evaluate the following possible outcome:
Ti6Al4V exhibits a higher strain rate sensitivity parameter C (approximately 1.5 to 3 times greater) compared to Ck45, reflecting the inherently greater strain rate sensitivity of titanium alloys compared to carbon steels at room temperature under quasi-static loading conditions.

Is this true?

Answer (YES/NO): NO